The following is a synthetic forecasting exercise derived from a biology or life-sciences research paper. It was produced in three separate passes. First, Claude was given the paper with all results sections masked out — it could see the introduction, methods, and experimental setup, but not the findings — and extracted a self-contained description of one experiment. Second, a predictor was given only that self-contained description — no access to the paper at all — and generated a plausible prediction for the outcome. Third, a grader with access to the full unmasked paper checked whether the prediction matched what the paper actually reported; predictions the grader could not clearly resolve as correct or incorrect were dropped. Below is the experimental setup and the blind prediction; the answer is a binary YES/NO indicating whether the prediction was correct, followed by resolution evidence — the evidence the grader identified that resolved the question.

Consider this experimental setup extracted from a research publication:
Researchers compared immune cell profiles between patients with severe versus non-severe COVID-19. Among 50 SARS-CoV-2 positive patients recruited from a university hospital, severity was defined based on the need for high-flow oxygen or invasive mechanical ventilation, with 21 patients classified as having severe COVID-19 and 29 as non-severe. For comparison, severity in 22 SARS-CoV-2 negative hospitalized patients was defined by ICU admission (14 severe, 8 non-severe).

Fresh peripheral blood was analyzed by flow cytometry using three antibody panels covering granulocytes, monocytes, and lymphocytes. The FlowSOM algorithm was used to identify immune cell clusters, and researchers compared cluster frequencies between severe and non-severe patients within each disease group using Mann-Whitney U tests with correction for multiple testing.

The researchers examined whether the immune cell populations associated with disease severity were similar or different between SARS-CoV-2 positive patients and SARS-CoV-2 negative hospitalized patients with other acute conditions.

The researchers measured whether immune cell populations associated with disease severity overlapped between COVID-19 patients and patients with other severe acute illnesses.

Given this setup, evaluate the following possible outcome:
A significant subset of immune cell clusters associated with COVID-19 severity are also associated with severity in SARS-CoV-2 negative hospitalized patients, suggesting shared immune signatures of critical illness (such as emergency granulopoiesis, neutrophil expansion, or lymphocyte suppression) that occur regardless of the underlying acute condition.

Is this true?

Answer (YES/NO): YES